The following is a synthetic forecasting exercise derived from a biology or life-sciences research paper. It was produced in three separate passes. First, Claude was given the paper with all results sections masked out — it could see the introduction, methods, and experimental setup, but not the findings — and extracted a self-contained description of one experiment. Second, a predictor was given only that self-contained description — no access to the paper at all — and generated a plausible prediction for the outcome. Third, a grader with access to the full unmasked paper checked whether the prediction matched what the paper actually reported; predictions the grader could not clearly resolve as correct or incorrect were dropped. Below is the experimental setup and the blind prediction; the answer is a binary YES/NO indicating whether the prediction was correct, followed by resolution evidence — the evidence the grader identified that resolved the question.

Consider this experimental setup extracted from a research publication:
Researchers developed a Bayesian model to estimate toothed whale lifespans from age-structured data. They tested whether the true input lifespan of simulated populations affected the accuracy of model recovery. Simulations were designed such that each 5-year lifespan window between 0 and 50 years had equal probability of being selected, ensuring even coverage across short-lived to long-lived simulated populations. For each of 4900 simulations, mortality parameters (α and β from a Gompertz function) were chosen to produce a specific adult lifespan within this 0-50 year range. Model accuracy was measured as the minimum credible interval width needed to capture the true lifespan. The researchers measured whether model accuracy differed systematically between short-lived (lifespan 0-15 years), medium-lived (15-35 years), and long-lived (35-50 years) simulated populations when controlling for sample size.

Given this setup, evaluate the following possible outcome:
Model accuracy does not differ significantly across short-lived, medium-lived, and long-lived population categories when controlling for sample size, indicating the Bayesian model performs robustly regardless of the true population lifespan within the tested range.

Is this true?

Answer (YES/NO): YES